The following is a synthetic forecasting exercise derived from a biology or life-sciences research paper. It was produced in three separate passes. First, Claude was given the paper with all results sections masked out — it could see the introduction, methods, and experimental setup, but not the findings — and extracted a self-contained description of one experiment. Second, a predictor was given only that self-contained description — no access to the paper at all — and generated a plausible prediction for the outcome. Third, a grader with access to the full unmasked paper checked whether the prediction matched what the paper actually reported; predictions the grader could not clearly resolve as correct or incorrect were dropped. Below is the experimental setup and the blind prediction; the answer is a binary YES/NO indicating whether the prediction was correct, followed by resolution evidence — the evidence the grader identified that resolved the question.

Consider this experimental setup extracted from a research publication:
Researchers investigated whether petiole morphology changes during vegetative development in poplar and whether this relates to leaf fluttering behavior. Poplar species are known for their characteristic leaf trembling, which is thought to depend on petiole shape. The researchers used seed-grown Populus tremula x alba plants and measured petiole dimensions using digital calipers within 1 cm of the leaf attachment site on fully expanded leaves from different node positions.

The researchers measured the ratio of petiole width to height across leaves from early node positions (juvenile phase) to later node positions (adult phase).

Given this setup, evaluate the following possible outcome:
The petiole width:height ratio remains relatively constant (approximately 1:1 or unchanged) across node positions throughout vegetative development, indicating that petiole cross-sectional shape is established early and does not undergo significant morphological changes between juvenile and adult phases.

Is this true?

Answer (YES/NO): NO